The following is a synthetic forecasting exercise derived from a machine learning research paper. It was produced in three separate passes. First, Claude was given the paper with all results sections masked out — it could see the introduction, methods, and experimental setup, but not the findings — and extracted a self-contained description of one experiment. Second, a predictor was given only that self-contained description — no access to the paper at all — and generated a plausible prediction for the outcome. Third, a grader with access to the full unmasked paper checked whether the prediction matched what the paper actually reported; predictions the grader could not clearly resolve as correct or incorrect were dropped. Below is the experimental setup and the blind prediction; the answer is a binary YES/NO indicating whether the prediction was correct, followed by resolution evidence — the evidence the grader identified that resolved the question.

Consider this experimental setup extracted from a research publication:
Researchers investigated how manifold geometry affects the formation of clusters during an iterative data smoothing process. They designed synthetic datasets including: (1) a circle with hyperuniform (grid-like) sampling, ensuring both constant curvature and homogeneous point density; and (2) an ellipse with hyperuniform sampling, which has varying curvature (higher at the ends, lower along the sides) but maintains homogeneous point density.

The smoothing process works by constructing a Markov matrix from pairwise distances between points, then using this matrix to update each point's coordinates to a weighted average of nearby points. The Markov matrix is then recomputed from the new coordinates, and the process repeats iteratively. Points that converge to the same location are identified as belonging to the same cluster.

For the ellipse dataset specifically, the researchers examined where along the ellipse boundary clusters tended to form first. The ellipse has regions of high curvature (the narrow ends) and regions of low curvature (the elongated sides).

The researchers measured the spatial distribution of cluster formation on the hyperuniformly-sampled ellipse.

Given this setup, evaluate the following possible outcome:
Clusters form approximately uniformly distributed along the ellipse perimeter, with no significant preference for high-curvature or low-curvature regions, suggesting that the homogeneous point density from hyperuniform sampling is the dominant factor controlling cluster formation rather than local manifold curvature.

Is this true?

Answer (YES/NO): NO